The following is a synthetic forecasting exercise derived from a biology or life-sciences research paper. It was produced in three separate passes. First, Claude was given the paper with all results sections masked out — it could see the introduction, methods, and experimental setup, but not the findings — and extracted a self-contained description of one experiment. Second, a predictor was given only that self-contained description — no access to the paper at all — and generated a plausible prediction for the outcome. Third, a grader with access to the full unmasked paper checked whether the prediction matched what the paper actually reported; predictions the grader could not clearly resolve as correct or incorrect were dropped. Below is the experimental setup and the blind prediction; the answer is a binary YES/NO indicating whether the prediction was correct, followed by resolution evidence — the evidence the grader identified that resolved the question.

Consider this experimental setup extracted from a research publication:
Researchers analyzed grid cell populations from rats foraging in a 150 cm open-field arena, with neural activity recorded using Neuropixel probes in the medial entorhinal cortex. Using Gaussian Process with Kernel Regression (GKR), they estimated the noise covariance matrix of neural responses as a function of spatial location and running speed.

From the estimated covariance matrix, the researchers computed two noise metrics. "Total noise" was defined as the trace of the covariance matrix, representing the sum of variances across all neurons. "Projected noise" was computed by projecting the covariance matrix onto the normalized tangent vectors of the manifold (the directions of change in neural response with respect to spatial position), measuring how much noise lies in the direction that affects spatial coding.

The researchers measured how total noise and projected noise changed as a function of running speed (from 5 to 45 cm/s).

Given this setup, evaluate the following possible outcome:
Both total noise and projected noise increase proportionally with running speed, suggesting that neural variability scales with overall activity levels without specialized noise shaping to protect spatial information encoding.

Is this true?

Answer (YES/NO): YES